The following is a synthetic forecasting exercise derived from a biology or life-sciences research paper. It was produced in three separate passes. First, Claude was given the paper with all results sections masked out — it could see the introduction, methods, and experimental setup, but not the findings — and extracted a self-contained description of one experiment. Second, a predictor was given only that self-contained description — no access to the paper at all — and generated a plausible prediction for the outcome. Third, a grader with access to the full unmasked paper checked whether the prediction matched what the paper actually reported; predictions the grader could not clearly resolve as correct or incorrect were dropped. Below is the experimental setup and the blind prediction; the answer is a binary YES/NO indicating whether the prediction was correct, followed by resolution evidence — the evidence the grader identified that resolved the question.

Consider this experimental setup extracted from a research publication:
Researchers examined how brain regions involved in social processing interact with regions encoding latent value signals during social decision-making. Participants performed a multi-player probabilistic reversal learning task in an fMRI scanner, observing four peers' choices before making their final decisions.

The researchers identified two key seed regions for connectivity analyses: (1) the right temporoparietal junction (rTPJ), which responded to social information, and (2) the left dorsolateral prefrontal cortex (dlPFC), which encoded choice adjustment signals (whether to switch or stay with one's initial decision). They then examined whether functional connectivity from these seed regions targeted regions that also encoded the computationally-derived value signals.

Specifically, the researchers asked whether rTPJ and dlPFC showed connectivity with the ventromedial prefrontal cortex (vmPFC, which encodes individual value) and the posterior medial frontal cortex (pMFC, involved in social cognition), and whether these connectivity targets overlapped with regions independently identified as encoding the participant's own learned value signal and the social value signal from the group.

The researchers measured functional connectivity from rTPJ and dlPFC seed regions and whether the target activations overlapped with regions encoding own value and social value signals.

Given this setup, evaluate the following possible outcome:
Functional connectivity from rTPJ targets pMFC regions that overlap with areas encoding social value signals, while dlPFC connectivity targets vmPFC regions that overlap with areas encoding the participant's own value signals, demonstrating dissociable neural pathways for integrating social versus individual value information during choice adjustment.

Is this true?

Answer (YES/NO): NO